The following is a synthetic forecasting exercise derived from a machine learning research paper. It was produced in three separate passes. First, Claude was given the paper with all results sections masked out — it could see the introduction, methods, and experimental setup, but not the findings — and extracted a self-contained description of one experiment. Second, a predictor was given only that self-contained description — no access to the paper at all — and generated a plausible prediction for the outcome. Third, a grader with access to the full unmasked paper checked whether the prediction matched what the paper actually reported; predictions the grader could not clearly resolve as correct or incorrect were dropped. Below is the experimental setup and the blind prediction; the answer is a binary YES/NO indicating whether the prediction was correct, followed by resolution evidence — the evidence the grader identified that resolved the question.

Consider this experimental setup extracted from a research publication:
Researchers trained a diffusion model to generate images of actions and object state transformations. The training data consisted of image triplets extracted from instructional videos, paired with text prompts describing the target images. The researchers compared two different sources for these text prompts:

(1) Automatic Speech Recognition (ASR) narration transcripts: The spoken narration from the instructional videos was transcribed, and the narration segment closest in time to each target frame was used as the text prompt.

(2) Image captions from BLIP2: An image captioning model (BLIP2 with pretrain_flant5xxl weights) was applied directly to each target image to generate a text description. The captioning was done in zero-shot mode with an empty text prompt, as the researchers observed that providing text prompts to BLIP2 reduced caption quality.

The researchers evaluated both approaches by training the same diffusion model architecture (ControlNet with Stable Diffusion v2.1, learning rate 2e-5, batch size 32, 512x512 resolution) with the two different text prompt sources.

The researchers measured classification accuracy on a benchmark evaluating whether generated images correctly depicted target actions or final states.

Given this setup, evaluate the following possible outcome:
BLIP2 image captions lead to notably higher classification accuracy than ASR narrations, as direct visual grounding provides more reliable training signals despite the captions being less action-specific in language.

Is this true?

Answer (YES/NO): YES